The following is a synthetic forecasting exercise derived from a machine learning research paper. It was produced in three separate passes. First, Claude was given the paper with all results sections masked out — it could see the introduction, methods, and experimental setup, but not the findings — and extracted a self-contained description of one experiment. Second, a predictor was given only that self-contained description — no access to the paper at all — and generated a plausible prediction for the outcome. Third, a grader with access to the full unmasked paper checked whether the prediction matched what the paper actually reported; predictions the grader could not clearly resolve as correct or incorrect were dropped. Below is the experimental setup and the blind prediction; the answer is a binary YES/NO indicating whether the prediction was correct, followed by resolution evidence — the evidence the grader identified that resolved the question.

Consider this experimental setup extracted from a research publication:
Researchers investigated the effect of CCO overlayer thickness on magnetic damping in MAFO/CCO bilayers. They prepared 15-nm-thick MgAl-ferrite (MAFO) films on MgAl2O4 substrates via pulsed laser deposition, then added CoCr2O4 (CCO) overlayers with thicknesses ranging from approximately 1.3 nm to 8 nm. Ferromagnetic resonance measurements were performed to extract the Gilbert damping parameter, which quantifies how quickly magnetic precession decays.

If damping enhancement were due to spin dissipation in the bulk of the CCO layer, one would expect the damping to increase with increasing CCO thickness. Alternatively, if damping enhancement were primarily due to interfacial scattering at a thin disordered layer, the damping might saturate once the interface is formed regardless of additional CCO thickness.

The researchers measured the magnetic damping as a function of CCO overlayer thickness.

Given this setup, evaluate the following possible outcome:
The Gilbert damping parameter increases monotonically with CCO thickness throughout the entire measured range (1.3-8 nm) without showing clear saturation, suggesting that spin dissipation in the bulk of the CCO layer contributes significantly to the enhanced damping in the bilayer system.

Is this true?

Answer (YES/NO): NO